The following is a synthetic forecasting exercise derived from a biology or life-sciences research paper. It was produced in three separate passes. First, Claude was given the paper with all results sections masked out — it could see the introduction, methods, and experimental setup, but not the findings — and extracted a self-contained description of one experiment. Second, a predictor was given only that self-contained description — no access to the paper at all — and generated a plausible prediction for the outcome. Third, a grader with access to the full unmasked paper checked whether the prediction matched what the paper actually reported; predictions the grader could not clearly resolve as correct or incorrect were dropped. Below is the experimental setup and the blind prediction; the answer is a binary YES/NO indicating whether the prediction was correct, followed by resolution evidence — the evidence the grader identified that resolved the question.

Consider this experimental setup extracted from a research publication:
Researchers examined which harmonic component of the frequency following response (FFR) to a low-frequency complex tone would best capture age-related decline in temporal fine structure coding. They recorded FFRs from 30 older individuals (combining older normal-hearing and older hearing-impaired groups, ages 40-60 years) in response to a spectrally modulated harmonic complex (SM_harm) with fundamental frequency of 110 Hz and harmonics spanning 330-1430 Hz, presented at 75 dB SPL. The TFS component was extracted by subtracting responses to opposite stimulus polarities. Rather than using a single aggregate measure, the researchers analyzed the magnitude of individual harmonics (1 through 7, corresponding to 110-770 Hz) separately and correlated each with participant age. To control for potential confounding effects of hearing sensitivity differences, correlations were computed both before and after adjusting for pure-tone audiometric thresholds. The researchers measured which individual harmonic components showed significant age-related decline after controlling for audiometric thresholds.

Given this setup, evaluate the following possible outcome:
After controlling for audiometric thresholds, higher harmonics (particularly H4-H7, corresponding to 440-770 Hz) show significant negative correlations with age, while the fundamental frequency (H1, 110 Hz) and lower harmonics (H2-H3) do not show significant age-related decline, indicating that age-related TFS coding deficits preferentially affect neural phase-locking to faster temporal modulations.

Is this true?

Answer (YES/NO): NO